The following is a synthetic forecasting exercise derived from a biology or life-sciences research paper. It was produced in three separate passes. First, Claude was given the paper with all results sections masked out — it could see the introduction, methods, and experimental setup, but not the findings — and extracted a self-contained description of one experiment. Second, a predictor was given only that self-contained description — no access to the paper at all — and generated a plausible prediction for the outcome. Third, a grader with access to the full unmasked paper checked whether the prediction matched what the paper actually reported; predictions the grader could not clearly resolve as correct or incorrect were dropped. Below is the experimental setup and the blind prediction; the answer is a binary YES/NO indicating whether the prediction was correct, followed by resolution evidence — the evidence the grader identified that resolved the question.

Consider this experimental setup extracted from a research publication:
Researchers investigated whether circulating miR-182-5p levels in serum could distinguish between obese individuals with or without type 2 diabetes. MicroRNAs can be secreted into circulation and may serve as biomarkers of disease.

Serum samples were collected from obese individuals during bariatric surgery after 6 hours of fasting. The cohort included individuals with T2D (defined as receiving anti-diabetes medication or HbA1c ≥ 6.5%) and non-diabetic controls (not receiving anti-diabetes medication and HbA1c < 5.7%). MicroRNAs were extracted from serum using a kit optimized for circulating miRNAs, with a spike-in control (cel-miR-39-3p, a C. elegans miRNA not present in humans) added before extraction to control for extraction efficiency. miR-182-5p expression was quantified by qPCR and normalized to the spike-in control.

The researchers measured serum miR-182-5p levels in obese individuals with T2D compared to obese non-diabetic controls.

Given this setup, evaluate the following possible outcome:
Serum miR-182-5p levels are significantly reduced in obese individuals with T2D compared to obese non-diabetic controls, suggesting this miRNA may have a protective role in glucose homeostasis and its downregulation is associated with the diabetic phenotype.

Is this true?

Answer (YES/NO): NO